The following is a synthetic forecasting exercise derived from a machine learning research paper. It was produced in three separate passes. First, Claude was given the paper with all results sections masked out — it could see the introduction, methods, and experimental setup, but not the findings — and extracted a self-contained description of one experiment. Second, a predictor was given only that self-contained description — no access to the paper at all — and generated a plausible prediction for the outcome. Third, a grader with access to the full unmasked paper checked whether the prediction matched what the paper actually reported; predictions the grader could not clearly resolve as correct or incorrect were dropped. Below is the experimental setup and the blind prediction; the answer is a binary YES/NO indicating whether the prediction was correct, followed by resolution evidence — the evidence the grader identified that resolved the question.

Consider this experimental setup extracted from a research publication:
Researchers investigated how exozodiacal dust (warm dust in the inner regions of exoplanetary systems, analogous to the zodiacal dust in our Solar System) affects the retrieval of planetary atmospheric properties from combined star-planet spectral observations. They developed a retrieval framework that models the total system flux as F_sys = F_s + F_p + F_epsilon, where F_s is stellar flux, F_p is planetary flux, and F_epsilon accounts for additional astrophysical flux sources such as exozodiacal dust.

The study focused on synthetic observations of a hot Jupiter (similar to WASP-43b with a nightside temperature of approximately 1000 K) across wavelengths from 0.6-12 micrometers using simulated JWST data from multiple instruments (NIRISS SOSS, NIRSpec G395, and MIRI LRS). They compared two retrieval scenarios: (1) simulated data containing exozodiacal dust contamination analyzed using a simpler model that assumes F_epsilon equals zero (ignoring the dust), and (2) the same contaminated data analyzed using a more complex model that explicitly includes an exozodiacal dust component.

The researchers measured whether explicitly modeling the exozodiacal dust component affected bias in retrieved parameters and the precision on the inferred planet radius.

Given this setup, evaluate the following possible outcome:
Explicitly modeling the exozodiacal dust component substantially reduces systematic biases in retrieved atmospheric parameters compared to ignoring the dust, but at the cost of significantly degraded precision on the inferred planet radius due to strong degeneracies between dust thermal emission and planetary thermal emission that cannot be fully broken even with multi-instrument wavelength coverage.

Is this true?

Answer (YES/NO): NO